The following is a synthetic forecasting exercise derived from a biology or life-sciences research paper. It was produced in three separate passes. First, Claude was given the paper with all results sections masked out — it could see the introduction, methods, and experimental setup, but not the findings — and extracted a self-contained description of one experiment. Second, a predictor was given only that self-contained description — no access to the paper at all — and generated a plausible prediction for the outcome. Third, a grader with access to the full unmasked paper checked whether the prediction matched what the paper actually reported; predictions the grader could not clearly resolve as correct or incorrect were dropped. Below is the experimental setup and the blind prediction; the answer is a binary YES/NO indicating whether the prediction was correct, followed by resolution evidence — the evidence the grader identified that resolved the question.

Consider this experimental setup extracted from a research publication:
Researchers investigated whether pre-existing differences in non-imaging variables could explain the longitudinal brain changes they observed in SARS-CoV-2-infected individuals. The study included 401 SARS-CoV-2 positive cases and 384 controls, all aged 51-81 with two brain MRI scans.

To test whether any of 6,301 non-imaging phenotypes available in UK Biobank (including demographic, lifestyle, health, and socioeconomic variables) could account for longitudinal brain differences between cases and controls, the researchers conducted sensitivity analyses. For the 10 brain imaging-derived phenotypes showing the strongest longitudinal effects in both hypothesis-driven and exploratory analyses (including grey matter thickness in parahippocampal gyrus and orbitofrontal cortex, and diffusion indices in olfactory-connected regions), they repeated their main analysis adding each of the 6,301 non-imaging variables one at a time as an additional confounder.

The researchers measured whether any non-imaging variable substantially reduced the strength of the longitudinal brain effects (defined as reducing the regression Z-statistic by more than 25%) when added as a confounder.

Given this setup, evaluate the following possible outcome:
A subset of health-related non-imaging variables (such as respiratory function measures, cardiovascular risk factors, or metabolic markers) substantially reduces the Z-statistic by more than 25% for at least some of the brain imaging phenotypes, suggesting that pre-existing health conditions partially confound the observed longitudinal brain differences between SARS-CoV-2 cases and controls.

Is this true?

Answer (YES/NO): NO